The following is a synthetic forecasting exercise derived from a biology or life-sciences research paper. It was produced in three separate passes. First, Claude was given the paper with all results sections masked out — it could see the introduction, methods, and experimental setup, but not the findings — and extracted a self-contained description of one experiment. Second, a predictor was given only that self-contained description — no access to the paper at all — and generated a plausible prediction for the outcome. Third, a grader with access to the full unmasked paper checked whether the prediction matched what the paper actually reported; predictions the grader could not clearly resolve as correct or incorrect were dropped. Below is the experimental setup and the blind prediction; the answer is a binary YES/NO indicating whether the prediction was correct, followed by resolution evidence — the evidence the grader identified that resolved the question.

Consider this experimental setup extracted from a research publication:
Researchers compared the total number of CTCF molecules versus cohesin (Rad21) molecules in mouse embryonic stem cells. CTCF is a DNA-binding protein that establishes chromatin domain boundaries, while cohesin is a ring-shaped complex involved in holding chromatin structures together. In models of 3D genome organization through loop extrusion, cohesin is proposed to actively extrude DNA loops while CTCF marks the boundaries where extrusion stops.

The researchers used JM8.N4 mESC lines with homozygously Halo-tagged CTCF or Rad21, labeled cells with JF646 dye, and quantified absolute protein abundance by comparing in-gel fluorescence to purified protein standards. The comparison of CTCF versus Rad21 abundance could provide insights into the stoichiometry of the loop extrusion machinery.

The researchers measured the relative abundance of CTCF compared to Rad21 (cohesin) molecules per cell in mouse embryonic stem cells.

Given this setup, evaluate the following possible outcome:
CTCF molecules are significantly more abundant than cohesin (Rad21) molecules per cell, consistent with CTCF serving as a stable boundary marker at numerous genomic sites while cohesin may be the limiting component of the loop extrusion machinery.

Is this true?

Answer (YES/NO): YES